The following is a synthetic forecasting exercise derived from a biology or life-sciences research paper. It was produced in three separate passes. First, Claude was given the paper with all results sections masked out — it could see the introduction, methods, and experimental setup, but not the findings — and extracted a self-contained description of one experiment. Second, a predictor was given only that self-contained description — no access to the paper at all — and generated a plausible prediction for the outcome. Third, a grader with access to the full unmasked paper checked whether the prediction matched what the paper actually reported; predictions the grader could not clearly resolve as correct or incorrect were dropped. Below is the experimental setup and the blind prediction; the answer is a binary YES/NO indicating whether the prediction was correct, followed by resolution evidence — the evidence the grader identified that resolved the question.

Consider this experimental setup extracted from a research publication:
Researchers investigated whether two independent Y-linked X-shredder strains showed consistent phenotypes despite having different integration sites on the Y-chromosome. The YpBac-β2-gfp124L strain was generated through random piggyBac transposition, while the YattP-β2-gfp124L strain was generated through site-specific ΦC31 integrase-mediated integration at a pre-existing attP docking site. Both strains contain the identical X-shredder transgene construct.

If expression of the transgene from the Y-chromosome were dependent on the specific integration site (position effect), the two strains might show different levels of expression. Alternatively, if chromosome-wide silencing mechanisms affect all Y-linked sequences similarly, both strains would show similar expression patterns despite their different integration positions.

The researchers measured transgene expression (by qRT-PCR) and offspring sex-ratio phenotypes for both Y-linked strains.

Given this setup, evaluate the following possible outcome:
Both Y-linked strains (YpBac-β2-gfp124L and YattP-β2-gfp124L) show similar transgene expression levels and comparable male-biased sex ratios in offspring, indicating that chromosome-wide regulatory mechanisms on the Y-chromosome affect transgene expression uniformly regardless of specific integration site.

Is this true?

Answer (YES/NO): NO